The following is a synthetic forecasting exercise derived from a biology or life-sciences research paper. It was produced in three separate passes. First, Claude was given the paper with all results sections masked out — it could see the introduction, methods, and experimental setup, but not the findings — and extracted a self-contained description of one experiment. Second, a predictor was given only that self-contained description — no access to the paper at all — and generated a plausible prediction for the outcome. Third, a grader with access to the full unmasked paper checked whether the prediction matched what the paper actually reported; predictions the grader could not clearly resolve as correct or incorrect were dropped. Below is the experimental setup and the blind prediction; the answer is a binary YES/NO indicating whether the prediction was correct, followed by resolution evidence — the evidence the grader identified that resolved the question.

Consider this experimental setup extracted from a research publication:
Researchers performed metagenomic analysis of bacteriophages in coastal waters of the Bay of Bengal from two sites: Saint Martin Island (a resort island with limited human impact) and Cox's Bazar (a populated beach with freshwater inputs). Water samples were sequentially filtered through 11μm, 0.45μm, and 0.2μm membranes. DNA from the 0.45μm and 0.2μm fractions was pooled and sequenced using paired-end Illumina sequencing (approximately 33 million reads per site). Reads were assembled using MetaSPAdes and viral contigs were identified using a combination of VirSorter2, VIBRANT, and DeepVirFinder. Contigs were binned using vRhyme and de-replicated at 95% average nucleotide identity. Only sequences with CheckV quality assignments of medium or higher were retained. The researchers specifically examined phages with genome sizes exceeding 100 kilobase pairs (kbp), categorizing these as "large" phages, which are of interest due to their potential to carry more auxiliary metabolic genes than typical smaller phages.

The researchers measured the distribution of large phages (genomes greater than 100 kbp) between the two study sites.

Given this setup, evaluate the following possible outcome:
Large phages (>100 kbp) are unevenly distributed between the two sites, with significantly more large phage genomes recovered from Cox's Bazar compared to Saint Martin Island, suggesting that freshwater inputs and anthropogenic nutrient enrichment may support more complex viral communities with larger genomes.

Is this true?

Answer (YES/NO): YES